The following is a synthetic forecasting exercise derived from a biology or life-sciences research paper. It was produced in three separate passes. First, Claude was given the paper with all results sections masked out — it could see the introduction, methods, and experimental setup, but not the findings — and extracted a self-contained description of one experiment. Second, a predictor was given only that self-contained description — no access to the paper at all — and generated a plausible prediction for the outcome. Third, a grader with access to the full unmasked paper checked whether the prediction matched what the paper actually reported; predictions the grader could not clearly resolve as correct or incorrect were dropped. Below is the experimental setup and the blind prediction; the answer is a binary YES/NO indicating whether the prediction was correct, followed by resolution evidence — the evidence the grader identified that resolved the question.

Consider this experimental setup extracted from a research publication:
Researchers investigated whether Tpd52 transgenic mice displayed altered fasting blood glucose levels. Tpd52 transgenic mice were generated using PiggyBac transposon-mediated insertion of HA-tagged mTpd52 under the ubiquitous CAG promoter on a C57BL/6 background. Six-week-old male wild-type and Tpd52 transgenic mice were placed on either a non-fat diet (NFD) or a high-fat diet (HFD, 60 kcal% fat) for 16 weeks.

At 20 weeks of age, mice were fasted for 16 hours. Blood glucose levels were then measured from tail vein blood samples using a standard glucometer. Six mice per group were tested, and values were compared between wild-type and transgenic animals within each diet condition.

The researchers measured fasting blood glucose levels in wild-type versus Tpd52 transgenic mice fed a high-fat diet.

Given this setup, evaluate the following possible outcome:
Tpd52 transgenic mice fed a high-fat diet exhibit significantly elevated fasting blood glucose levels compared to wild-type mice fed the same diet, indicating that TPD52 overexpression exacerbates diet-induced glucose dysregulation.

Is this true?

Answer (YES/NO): YES